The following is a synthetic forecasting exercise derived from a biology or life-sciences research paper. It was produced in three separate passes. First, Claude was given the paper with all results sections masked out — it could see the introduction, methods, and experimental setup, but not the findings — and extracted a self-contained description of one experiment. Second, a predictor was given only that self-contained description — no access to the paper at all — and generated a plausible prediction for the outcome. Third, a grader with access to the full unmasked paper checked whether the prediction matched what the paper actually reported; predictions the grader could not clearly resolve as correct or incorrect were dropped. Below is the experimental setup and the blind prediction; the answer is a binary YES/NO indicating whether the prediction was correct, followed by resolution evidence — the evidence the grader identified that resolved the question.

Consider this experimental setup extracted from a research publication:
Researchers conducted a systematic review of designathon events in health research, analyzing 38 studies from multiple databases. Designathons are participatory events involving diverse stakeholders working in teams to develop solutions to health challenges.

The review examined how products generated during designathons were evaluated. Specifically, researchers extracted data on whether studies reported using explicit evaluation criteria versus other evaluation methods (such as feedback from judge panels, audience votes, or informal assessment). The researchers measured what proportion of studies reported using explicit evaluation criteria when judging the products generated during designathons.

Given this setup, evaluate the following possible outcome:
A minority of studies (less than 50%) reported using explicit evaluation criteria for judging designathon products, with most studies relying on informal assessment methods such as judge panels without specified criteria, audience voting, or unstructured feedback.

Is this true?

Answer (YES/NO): NO